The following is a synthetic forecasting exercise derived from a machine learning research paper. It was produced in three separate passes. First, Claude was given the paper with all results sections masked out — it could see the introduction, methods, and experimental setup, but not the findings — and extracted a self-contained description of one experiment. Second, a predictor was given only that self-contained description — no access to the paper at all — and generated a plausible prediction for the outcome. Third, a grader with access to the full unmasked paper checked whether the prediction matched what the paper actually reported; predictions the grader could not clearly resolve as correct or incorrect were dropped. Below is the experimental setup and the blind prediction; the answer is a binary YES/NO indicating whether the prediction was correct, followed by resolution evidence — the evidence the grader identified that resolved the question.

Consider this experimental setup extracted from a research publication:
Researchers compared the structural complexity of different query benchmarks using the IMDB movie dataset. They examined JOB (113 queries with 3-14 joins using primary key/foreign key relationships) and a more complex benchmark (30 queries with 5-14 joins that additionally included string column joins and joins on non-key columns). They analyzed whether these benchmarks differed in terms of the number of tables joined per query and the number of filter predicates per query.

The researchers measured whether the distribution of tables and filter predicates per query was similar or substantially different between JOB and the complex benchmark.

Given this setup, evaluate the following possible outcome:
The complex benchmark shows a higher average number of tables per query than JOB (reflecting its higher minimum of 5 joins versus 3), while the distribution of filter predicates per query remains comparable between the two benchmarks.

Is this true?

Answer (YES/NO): NO